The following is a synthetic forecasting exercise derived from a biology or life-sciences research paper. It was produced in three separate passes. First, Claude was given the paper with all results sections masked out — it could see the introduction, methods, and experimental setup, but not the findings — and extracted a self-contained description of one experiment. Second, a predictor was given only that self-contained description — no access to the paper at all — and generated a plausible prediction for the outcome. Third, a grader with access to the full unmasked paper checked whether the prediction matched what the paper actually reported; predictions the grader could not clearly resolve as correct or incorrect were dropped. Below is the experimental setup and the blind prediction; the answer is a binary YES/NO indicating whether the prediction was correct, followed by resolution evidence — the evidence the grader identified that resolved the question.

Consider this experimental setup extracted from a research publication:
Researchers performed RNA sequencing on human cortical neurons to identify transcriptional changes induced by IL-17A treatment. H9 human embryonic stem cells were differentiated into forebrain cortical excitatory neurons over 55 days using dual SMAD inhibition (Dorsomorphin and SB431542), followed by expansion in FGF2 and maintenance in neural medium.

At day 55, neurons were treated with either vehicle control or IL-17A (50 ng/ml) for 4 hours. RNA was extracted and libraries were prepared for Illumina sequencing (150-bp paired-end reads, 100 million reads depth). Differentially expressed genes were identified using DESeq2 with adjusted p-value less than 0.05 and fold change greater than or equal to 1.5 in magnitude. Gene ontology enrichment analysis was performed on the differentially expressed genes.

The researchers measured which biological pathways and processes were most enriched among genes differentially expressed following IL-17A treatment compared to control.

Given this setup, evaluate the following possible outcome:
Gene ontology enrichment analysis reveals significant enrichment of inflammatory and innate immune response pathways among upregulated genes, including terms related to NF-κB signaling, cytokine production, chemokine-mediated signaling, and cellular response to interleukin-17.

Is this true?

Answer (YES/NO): NO